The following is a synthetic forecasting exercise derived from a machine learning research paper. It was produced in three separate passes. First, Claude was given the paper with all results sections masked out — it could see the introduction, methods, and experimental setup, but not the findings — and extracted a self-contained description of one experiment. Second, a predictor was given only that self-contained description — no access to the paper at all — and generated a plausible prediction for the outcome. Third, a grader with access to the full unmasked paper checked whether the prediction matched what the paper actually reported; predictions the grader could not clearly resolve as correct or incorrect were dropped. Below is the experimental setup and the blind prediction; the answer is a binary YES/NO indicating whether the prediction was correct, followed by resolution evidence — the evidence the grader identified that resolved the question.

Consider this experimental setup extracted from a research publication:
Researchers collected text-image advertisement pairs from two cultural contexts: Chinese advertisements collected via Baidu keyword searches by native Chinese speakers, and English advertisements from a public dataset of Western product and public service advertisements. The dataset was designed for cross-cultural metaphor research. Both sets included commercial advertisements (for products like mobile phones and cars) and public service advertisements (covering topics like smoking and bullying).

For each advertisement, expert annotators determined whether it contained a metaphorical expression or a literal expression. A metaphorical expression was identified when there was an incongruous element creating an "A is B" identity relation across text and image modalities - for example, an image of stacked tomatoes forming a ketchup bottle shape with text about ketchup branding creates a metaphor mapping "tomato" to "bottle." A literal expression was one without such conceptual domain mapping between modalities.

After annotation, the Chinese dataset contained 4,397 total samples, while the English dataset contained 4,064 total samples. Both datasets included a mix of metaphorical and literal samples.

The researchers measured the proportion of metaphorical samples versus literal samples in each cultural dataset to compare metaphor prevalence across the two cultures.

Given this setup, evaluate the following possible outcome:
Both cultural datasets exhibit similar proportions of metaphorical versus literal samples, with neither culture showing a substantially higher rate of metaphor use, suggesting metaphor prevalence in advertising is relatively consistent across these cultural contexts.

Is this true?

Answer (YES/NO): YES